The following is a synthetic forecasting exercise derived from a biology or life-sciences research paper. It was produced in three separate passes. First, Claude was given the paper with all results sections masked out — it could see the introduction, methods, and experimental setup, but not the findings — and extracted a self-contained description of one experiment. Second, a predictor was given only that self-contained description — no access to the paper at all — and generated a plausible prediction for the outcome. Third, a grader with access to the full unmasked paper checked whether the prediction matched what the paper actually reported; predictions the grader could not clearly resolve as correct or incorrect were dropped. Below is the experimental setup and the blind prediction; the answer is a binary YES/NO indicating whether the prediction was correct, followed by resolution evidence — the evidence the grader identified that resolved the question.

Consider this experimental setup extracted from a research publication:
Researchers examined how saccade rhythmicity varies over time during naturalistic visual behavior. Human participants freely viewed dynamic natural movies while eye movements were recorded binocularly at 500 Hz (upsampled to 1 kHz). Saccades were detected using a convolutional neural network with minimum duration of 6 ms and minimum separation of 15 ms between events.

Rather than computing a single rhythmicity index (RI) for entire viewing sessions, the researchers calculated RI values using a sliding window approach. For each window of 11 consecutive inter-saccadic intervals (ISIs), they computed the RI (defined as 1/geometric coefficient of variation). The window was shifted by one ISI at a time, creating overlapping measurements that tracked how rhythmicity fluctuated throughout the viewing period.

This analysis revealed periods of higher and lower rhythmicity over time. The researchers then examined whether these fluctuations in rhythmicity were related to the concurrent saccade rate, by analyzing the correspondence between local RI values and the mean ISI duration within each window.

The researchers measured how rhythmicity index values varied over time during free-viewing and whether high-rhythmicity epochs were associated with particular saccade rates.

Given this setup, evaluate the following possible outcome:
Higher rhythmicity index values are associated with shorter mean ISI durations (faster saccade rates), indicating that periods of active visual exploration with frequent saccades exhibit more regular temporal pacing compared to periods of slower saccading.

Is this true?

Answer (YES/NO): YES